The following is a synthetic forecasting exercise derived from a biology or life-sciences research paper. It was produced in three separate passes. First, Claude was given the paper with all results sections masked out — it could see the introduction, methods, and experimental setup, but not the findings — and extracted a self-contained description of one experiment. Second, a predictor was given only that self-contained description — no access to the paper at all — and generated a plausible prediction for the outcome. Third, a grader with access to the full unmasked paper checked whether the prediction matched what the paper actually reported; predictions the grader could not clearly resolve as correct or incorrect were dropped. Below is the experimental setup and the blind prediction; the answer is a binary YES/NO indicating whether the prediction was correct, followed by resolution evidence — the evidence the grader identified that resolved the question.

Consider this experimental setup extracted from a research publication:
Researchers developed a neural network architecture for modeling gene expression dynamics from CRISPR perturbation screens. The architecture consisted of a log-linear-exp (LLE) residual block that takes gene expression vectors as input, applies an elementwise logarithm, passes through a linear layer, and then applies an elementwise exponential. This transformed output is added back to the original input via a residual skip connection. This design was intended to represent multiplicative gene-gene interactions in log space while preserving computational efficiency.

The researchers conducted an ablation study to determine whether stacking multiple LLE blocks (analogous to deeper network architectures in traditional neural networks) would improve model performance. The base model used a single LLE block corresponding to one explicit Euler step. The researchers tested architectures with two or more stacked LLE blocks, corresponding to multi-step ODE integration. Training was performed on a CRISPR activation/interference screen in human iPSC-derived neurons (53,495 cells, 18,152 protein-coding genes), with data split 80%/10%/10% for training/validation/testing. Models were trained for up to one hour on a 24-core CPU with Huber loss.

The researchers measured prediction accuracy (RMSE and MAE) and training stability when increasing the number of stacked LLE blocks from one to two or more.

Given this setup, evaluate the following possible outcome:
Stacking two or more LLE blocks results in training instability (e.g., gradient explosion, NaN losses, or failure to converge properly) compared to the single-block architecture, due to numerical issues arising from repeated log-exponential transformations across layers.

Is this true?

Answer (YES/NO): YES